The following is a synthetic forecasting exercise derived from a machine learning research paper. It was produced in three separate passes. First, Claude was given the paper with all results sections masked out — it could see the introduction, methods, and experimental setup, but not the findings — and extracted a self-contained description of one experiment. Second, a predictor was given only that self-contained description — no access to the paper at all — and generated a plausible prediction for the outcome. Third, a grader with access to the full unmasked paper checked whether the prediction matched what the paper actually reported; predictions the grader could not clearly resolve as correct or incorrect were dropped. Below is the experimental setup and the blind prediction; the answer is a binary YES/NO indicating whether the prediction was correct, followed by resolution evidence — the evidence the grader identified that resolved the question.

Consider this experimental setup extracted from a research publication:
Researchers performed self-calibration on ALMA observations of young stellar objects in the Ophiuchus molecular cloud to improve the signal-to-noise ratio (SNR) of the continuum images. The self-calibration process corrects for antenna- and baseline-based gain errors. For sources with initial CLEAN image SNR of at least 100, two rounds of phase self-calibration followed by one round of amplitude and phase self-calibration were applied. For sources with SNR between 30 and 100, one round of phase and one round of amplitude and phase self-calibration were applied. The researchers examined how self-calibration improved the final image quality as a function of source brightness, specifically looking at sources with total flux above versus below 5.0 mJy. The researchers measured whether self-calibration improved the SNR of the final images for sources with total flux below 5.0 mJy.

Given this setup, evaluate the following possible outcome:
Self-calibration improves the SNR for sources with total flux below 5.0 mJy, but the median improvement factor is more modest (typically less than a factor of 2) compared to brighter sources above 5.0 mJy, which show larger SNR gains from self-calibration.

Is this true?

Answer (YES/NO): NO